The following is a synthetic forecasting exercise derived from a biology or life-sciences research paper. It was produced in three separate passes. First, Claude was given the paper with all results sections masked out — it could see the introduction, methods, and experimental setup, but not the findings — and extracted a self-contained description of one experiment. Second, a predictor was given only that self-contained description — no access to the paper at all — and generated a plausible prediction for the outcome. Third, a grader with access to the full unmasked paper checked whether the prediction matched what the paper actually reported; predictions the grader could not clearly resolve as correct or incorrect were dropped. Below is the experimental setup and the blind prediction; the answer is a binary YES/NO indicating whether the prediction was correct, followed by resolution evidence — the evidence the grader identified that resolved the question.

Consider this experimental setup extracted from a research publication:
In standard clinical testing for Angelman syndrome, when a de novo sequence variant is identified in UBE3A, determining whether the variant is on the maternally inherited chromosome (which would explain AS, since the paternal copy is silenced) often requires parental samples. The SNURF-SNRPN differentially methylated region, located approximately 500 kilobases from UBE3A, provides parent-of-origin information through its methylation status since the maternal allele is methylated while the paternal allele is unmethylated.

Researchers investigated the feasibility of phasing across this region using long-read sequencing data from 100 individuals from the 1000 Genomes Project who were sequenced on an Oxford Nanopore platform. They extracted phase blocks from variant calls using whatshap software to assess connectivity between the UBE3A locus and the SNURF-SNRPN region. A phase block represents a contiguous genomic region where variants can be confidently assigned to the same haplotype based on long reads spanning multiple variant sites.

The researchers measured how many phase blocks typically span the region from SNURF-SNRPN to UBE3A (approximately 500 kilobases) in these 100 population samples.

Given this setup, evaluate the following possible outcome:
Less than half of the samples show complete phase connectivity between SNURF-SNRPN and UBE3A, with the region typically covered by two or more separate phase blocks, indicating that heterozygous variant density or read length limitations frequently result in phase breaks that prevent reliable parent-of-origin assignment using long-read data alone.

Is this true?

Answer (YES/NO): NO